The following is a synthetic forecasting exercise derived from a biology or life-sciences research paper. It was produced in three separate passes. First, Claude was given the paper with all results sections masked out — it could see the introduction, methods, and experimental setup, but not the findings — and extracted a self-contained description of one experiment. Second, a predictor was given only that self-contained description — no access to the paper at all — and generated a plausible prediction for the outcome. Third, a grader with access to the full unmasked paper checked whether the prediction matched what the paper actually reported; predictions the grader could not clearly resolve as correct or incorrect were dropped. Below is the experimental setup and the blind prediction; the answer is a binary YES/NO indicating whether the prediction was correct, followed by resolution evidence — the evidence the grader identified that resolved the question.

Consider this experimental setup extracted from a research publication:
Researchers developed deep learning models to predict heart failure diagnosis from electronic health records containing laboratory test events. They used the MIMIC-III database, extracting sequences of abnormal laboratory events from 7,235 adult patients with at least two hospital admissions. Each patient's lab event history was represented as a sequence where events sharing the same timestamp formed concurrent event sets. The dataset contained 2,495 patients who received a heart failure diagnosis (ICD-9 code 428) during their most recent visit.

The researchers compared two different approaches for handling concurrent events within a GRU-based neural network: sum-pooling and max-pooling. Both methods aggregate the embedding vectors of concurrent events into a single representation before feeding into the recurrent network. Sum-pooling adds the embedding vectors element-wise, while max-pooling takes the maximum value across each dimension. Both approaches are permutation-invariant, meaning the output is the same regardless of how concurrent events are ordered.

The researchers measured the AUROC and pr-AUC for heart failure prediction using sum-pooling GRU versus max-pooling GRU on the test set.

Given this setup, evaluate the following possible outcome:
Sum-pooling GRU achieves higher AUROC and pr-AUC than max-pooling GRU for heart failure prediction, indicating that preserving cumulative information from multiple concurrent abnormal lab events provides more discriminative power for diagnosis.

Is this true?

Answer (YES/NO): YES